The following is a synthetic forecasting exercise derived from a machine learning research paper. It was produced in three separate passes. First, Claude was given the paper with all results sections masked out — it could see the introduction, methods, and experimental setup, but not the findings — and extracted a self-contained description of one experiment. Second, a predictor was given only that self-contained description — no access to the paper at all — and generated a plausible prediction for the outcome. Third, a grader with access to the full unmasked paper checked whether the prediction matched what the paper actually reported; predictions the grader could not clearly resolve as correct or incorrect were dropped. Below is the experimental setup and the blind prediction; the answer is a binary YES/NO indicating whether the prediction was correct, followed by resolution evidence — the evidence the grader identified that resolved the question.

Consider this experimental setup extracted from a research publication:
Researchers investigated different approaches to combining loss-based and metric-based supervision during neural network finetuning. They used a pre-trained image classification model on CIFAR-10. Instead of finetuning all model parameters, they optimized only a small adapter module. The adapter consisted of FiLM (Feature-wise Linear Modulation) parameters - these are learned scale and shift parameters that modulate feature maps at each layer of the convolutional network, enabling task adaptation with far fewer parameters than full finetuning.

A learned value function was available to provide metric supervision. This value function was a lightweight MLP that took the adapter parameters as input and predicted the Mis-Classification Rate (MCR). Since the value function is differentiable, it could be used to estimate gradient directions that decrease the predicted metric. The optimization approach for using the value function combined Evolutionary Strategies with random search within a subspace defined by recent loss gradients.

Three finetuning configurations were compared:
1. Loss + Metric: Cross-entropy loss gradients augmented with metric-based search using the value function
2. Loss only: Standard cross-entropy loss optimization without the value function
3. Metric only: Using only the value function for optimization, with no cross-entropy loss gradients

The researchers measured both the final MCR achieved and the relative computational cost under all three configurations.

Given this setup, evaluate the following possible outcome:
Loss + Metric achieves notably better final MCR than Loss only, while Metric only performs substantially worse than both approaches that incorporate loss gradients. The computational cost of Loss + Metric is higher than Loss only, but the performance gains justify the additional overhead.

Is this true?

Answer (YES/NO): NO